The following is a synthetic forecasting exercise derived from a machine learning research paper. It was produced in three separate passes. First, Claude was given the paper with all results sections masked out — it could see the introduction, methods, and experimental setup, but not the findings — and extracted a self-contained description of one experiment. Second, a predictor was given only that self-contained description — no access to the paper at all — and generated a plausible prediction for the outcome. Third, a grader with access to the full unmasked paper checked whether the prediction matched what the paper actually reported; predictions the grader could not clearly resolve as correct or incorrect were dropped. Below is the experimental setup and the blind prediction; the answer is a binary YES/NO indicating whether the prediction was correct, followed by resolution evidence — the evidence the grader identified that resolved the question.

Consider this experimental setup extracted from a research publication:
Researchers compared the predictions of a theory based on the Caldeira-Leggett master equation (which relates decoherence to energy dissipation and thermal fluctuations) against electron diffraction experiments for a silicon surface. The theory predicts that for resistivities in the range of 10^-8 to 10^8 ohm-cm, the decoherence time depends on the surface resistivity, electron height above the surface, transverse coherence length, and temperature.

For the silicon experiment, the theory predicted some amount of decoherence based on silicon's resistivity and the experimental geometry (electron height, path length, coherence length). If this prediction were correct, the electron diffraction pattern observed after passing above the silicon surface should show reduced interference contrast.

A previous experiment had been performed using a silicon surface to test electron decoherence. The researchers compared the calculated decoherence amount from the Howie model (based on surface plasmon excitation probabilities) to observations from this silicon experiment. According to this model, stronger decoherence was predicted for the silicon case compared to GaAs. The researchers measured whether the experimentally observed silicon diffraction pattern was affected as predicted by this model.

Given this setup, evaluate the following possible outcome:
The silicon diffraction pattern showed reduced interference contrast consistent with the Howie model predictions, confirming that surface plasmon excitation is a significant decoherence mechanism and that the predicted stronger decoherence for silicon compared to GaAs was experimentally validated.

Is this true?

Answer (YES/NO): NO